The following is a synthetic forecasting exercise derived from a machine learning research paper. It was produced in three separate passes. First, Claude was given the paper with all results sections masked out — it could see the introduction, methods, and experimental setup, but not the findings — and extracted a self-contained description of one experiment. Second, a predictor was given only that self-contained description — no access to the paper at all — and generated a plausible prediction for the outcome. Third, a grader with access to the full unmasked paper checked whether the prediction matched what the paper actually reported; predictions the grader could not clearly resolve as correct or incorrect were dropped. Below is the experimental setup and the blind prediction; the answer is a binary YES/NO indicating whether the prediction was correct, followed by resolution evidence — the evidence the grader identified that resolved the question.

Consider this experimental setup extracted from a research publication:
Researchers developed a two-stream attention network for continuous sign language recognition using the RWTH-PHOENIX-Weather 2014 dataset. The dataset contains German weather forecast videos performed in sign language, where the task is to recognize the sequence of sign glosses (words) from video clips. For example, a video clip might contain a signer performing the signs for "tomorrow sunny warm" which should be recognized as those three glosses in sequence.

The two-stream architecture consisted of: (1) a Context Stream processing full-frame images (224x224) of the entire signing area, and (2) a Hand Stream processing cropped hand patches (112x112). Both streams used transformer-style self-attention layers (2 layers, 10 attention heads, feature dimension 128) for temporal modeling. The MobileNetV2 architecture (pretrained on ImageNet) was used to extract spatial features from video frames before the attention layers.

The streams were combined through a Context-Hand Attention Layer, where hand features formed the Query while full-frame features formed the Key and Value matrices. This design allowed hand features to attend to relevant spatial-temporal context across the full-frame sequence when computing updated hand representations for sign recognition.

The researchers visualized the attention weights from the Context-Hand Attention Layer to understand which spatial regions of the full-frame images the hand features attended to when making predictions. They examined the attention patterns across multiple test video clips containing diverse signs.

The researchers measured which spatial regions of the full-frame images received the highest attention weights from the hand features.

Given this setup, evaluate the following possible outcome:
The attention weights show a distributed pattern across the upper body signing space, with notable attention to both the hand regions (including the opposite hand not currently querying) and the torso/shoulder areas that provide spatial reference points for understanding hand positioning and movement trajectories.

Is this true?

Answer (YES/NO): NO